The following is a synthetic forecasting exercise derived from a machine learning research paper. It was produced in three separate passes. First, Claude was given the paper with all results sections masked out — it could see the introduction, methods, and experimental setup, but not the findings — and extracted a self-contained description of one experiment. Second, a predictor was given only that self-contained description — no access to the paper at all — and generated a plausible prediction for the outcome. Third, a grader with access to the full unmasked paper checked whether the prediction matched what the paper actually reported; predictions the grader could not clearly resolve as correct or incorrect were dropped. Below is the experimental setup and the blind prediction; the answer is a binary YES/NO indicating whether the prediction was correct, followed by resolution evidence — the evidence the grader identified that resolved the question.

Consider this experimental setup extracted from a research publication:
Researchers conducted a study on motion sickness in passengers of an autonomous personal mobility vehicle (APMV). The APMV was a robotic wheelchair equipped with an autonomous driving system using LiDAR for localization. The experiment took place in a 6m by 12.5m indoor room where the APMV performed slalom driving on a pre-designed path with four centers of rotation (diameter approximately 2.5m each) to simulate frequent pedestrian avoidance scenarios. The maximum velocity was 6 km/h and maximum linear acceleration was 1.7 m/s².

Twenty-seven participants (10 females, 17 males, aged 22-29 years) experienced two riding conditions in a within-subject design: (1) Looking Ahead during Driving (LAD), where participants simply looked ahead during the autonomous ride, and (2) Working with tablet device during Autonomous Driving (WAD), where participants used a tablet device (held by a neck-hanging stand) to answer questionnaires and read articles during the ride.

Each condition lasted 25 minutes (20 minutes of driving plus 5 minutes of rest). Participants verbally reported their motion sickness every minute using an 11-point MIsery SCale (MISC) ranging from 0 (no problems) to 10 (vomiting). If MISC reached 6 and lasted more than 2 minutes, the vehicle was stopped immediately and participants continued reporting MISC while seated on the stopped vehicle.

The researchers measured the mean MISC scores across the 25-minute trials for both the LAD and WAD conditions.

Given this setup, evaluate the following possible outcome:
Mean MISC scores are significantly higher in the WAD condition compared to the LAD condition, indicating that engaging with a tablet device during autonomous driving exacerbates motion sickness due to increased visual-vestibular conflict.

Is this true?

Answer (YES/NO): YES